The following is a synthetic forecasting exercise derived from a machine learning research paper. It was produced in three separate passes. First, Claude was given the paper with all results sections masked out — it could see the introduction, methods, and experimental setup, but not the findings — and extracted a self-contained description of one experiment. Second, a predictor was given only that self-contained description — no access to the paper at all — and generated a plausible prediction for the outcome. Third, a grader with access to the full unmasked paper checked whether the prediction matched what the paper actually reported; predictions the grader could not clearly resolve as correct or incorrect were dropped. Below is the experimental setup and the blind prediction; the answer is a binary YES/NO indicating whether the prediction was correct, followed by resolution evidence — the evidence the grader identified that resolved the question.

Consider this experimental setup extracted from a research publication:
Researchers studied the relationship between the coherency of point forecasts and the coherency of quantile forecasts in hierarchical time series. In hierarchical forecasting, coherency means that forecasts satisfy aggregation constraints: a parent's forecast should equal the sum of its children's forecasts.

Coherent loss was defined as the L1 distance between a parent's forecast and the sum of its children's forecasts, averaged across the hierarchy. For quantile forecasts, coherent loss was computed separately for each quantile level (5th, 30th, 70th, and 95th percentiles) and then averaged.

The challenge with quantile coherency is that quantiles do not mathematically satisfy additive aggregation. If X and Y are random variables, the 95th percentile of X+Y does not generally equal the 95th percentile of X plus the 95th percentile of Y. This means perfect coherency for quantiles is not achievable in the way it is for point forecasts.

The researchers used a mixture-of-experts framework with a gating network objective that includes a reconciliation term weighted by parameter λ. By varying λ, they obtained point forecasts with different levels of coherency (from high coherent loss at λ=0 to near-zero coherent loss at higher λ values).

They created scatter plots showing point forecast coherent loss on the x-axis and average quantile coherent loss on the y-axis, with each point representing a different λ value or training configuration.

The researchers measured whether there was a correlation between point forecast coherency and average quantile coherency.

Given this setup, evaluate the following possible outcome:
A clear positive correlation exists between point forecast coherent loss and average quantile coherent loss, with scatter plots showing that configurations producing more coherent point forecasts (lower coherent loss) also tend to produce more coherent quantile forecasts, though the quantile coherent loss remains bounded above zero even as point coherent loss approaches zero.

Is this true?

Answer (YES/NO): YES